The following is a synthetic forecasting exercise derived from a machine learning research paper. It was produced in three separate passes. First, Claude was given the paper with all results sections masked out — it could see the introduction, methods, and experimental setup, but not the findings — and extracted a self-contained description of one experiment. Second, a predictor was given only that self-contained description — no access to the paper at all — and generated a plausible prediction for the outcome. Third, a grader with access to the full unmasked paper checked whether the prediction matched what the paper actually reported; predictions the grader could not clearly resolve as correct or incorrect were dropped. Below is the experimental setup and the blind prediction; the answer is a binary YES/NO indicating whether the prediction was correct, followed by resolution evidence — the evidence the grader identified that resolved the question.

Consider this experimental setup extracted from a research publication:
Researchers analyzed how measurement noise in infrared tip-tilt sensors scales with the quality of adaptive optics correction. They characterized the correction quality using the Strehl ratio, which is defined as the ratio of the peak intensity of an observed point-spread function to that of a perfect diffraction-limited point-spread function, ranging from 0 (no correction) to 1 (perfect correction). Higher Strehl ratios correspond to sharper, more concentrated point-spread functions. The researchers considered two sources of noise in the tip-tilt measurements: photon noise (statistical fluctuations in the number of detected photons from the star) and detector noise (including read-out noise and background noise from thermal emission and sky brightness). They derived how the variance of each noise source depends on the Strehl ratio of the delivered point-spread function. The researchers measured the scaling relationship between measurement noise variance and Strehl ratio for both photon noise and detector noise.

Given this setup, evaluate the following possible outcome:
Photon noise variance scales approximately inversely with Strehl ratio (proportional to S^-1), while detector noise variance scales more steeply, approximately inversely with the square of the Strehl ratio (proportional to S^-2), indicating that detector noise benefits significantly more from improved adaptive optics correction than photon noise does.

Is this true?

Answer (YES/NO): YES